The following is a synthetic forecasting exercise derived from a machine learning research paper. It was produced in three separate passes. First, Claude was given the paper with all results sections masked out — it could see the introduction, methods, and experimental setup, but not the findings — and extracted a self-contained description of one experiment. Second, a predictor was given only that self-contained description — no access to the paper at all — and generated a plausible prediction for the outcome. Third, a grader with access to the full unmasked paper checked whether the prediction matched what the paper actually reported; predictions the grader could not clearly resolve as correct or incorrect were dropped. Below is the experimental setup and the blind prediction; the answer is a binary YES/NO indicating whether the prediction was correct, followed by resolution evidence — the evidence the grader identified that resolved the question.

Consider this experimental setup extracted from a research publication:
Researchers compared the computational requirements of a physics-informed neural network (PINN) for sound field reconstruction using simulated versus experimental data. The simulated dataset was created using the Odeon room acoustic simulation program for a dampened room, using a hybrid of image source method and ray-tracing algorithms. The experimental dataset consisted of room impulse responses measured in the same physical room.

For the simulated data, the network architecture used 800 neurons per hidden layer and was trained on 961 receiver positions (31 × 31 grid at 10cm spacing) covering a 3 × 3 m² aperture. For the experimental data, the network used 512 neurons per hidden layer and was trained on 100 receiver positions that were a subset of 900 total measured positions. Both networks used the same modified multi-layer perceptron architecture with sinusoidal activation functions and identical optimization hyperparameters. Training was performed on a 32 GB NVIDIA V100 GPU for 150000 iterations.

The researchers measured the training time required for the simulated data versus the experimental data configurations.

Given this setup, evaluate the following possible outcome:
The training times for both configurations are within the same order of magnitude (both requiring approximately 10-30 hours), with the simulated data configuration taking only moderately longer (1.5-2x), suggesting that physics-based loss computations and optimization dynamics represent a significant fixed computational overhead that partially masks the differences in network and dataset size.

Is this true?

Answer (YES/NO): NO